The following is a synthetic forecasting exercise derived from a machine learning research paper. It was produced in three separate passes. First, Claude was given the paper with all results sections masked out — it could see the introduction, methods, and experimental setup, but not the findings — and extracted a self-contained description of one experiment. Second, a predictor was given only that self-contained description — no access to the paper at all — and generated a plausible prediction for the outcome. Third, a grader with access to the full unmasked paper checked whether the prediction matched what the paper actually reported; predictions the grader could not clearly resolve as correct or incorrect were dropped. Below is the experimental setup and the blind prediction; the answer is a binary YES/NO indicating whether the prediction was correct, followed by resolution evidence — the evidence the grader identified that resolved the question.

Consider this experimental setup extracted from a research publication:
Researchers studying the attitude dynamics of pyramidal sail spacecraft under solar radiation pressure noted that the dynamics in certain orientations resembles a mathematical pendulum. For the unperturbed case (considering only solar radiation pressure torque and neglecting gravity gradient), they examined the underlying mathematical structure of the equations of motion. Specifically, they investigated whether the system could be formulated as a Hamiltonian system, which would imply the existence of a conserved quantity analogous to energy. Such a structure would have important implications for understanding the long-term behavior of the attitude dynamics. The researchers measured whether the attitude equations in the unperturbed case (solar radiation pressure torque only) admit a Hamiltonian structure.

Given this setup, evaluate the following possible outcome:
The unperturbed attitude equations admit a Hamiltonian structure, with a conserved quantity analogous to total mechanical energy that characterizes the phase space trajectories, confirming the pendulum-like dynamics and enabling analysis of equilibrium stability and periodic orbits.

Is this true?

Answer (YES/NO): YES